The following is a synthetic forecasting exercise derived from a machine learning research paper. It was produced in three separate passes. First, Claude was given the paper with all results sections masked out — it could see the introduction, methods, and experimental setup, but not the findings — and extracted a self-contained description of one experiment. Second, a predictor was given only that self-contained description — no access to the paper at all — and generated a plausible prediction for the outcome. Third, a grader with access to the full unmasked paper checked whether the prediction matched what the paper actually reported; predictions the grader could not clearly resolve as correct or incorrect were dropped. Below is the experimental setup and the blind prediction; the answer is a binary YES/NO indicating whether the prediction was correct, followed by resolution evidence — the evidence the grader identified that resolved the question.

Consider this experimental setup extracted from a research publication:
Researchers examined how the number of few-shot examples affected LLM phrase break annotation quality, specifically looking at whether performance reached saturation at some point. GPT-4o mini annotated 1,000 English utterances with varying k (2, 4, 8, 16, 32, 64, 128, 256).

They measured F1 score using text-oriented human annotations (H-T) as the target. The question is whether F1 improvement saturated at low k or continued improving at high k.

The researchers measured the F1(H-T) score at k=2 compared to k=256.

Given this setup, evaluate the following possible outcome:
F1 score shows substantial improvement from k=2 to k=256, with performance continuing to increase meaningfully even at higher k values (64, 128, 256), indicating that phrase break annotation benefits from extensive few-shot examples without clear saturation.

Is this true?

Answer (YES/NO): NO